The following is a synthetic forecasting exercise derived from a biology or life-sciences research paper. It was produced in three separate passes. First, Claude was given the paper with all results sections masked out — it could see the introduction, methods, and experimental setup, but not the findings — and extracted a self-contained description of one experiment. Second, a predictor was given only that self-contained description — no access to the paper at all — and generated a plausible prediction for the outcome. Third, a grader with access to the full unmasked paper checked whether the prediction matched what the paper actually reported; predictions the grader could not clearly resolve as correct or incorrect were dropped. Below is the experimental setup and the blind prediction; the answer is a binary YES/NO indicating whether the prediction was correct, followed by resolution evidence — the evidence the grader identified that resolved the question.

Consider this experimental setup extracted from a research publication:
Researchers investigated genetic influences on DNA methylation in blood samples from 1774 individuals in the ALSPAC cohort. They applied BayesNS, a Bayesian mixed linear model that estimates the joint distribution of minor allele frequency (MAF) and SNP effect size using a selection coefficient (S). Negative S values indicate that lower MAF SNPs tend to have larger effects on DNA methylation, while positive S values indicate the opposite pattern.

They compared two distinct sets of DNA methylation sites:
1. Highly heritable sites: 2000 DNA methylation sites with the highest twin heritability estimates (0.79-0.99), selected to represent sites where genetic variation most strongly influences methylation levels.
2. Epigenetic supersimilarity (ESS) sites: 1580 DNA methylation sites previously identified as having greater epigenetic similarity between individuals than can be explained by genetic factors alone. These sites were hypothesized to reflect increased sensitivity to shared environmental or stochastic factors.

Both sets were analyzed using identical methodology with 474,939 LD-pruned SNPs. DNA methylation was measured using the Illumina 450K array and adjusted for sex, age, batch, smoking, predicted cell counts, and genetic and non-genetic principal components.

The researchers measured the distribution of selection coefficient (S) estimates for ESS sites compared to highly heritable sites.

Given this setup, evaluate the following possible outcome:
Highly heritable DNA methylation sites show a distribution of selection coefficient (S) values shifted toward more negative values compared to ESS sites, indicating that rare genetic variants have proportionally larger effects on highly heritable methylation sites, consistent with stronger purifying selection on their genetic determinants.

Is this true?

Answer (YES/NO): NO